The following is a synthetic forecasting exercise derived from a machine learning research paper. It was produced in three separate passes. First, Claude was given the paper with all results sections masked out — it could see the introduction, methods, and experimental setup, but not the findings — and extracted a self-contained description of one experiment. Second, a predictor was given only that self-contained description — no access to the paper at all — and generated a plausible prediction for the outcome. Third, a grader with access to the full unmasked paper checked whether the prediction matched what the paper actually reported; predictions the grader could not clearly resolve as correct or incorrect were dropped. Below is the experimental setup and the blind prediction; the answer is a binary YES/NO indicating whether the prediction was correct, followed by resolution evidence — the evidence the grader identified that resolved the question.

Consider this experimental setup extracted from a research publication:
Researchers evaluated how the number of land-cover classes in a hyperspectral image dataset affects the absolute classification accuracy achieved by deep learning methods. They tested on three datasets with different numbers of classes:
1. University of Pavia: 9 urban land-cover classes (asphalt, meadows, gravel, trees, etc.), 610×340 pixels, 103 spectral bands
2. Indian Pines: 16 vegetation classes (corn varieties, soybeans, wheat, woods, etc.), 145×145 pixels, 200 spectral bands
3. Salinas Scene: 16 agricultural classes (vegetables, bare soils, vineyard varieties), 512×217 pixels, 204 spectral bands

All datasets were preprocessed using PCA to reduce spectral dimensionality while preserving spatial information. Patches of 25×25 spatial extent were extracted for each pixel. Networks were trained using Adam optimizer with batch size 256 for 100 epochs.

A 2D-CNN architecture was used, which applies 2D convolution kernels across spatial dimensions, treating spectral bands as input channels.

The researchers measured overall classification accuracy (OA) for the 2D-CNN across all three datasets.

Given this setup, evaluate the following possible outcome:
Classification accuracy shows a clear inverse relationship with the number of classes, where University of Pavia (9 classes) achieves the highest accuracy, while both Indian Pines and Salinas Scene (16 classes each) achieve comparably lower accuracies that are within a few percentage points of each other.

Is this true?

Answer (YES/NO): NO